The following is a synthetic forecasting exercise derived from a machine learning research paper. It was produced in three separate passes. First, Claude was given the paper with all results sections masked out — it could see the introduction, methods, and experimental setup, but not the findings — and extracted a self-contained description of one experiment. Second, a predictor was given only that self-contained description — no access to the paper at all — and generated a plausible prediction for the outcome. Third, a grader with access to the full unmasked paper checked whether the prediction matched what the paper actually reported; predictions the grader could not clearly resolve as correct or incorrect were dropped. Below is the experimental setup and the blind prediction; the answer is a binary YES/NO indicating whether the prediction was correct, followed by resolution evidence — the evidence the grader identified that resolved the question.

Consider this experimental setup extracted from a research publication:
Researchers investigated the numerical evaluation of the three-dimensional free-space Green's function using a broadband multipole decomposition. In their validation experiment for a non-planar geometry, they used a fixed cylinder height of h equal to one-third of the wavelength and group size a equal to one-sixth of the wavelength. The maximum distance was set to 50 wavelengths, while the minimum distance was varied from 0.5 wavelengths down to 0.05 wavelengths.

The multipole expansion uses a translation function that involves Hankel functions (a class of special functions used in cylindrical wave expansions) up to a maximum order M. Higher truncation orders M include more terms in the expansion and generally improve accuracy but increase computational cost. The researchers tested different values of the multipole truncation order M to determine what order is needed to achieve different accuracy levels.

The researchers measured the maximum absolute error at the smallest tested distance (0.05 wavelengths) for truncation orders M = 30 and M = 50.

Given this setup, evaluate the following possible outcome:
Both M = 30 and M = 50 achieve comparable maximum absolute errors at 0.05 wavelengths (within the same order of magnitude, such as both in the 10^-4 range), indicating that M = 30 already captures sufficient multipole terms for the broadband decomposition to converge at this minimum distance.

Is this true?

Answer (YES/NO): NO